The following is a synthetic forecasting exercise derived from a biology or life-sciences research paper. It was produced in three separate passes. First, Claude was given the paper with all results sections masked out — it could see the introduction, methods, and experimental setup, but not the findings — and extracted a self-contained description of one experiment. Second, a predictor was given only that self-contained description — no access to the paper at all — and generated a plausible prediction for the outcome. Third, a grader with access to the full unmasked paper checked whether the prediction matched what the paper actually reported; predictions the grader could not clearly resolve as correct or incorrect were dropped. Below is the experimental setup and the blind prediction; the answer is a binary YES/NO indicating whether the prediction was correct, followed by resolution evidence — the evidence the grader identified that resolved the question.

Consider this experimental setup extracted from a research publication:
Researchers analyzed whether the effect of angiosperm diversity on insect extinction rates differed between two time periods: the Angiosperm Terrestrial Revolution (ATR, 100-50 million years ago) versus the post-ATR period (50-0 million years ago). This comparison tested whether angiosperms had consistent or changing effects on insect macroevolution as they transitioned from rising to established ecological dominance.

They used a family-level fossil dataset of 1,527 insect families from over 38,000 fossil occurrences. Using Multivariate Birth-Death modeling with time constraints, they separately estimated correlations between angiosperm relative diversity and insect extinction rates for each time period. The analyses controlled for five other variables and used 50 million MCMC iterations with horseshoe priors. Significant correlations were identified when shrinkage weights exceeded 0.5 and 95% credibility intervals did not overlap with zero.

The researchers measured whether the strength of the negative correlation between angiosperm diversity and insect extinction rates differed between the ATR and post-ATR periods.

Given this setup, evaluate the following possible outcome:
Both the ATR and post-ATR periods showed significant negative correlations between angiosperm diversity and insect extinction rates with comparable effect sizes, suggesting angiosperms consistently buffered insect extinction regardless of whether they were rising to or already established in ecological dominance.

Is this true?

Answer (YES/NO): NO